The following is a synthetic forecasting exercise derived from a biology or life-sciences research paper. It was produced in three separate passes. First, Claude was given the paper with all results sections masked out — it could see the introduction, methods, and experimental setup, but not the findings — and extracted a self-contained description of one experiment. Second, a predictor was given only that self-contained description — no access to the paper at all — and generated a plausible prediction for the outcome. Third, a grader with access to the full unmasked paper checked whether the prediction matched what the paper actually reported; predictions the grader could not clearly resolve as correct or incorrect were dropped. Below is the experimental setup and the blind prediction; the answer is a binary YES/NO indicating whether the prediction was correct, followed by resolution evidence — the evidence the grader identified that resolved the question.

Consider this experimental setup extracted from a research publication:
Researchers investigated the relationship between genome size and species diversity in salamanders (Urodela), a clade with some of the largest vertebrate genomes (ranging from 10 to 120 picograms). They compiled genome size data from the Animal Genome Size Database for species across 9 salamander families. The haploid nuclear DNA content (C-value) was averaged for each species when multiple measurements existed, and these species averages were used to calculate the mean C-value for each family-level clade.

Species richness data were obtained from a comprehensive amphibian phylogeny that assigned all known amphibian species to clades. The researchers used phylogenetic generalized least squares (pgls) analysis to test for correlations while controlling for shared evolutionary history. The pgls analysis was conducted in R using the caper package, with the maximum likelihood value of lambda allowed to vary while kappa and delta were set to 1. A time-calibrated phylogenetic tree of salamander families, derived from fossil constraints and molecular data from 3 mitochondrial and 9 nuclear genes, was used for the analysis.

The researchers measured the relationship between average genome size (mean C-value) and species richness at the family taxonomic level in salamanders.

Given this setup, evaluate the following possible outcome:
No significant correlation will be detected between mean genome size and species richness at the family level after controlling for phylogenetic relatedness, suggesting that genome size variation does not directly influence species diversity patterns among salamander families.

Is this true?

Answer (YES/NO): NO